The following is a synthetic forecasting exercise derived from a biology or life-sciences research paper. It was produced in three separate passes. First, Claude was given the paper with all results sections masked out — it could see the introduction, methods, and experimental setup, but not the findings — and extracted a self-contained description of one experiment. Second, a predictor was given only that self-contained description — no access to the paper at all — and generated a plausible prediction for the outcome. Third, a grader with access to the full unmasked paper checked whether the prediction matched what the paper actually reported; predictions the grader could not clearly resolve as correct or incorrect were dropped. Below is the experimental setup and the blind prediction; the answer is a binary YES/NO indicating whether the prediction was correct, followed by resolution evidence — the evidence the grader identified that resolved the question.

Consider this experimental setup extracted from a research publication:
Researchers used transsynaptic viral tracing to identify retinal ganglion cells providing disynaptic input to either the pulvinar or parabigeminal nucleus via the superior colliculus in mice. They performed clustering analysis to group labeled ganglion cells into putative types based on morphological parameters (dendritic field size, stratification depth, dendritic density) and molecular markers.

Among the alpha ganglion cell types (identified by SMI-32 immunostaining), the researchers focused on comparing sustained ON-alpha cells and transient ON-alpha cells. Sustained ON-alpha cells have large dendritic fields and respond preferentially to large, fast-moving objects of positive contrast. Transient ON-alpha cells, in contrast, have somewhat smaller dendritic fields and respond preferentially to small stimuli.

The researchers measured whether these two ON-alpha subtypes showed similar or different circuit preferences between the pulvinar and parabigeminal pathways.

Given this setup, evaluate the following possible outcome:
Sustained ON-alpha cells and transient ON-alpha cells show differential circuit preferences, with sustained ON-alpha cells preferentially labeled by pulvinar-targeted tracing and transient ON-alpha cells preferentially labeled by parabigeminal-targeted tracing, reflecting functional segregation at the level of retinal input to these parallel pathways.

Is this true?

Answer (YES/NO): NO